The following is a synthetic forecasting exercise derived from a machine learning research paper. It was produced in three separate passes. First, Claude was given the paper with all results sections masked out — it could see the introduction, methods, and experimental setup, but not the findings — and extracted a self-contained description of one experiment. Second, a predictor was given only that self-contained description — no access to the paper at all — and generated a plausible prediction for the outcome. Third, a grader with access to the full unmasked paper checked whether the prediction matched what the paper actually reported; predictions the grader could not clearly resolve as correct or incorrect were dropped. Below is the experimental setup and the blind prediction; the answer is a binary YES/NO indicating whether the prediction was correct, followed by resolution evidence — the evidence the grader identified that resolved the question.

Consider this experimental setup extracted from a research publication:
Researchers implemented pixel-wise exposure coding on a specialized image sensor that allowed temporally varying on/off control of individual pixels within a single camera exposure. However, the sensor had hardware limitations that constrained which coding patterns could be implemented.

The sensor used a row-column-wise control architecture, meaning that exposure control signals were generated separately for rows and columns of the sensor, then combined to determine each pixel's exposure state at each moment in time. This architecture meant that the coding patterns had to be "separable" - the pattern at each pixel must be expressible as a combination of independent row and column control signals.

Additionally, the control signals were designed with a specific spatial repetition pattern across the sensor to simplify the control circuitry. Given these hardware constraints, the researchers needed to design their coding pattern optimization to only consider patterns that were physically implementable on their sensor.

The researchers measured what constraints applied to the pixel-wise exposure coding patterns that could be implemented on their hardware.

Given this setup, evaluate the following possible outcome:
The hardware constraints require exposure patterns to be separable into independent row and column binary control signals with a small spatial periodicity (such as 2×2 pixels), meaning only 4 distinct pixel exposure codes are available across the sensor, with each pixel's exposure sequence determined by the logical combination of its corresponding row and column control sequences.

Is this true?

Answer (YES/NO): NO